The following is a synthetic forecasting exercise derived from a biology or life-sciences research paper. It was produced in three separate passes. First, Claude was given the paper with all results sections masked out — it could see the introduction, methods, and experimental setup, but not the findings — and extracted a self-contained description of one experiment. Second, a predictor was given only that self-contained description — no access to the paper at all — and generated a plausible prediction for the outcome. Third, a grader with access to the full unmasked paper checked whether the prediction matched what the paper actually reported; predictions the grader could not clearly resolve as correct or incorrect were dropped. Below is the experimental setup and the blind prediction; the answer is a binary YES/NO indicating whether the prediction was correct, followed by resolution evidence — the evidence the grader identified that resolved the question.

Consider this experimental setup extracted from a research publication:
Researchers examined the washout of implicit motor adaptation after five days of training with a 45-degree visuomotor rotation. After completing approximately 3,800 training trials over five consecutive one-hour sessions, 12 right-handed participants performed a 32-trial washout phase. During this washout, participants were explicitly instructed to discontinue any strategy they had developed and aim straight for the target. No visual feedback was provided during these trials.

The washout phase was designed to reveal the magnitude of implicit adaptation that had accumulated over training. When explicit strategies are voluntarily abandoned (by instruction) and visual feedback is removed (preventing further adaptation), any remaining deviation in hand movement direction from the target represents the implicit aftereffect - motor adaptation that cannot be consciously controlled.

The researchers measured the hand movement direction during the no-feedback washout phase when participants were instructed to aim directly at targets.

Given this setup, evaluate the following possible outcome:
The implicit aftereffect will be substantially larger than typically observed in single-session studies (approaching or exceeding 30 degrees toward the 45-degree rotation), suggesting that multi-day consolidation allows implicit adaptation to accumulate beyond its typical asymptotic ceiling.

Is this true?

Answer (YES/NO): NO